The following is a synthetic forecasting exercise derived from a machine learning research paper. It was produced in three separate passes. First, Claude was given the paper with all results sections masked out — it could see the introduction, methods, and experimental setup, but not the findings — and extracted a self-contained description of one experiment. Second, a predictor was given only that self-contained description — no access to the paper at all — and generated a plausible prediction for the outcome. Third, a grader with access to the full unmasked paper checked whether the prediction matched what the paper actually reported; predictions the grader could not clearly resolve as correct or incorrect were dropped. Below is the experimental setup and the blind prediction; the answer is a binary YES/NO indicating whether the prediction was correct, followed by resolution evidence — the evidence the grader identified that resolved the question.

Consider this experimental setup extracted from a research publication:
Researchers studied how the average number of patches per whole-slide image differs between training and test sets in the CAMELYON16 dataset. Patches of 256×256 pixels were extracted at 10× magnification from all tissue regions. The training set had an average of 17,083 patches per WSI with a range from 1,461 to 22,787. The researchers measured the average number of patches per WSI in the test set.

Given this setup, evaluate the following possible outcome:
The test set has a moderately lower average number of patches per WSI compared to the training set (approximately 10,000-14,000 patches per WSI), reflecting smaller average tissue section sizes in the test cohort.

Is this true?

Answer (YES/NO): NO